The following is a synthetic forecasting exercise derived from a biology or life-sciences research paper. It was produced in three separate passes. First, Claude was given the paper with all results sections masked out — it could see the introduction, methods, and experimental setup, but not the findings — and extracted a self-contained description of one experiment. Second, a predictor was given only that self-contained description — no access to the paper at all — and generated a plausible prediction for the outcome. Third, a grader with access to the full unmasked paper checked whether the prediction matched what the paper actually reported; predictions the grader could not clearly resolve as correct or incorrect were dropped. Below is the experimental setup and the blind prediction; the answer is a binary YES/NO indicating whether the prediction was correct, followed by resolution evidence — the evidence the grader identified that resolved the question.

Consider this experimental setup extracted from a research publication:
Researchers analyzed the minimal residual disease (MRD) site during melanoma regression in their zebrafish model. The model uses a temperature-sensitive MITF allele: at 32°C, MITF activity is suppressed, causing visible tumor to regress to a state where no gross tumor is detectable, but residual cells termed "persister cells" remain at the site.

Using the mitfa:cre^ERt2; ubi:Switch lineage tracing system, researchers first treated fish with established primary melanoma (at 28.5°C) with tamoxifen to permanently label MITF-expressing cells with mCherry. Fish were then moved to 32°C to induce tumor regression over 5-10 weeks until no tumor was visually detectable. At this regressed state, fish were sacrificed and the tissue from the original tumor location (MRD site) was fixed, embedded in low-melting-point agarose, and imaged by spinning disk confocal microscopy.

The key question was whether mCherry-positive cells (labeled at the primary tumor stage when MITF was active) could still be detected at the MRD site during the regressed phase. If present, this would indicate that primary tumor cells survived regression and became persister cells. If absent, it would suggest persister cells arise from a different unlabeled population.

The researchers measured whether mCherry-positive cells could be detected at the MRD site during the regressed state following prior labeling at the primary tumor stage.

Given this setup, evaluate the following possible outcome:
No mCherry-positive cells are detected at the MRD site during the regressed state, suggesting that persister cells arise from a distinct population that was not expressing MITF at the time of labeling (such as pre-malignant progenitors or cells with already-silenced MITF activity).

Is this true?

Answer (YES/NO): NO